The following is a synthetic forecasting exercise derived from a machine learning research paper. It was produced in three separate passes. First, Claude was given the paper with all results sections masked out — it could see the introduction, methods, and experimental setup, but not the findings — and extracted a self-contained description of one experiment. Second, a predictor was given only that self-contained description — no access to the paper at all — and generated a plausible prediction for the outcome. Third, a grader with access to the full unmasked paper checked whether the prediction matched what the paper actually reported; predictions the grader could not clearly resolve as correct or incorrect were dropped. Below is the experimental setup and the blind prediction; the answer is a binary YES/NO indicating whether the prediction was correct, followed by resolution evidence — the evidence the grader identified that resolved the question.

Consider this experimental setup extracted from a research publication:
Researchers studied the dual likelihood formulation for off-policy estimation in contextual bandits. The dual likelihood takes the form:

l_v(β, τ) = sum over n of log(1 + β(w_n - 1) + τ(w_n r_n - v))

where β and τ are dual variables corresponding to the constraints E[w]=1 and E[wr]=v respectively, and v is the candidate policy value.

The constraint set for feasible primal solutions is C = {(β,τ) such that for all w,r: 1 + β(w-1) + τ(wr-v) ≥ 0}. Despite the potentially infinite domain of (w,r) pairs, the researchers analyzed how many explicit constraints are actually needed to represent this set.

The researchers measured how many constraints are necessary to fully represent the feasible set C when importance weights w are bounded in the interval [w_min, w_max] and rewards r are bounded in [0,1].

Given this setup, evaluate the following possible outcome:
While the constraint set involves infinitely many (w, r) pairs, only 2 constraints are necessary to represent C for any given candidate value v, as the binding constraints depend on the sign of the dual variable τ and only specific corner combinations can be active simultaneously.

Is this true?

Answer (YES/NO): NO